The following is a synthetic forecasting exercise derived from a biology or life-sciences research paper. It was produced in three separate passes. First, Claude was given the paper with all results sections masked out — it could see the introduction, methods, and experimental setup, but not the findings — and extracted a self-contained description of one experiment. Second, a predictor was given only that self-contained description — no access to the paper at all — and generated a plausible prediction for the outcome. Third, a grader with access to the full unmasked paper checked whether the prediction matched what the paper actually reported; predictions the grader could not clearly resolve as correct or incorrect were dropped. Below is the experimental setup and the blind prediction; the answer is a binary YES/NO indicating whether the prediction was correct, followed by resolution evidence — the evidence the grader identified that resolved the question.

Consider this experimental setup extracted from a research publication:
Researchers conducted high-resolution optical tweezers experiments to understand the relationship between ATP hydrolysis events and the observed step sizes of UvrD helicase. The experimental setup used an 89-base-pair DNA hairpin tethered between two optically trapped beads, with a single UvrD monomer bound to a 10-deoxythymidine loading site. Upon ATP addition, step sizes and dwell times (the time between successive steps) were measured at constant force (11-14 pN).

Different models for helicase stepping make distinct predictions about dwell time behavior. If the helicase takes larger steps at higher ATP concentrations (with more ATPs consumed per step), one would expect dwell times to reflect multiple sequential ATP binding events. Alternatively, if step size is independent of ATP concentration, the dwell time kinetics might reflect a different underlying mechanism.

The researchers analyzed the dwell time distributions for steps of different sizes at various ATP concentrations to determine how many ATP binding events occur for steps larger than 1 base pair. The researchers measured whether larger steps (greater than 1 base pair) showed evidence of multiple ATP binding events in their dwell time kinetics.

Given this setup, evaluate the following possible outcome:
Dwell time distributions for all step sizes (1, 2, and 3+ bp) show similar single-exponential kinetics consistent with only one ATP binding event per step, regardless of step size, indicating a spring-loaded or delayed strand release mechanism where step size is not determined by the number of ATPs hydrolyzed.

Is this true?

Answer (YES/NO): NO